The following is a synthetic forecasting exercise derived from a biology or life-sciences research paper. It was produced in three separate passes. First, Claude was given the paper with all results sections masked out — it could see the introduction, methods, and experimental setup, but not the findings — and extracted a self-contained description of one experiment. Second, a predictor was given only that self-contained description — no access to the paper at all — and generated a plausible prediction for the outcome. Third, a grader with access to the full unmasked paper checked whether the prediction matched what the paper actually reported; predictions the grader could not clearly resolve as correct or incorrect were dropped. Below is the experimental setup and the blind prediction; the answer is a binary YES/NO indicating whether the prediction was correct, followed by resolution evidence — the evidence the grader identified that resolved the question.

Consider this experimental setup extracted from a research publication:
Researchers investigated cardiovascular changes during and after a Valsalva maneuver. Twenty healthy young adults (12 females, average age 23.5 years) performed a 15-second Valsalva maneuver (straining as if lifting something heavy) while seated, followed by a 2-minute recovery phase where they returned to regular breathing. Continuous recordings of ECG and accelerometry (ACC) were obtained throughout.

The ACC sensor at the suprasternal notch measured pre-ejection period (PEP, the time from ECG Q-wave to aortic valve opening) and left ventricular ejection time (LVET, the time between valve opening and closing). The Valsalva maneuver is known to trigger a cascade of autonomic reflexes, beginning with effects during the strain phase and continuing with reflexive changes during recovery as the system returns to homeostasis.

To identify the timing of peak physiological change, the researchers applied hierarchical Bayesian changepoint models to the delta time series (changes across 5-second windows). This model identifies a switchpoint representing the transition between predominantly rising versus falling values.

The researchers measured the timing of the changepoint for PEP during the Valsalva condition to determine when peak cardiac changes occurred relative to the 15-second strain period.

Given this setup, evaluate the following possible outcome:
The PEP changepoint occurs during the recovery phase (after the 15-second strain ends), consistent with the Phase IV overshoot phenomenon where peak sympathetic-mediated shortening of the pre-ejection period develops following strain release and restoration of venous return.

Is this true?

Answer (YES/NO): YES